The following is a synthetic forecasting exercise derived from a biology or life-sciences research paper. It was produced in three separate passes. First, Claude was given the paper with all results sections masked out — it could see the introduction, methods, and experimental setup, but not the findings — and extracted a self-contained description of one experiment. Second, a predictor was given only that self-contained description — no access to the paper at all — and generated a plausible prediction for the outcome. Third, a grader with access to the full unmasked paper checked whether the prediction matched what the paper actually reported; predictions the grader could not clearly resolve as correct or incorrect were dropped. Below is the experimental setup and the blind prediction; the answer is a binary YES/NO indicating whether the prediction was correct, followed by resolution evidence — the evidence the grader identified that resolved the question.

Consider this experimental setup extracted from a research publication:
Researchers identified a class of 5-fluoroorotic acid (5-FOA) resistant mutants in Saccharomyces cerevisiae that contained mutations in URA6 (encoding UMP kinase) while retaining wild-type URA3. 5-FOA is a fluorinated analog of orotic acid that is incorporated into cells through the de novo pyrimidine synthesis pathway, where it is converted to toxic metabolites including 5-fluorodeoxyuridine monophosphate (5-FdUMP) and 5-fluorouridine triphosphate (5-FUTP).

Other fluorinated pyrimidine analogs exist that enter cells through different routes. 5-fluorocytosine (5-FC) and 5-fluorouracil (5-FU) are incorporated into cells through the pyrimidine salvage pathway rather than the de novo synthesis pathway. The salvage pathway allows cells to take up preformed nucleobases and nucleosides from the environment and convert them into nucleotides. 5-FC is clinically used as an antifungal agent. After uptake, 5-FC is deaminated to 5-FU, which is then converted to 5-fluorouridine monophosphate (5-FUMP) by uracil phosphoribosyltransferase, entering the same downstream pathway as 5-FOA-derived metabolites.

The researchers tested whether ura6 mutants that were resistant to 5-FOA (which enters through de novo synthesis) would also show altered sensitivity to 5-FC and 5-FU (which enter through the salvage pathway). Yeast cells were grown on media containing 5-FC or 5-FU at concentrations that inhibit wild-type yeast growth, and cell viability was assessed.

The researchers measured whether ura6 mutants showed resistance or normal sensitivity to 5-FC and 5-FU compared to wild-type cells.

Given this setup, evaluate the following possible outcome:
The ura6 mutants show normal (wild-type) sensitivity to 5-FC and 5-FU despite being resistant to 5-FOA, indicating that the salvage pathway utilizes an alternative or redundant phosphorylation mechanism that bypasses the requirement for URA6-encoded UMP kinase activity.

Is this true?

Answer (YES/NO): NO